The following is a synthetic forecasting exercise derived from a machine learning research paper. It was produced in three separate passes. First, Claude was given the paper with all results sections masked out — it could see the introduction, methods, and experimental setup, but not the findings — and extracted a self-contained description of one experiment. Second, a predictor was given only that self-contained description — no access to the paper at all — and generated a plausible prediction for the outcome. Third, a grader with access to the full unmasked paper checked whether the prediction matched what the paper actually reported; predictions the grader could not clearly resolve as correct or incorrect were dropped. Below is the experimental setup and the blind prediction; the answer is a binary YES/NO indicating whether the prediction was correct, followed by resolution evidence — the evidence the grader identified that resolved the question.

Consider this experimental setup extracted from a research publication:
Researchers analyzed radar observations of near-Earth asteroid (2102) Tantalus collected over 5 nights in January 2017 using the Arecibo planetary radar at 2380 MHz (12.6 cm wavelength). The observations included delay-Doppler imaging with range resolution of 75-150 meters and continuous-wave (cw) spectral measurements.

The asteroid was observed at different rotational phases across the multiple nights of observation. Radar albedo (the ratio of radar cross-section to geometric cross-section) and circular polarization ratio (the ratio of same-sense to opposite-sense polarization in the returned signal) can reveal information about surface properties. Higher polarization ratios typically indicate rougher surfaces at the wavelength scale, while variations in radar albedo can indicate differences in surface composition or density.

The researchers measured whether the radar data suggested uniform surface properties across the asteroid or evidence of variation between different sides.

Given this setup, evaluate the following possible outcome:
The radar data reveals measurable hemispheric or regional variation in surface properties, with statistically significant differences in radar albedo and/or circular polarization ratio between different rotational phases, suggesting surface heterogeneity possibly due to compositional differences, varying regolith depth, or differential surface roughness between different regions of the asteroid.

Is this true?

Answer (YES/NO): NO